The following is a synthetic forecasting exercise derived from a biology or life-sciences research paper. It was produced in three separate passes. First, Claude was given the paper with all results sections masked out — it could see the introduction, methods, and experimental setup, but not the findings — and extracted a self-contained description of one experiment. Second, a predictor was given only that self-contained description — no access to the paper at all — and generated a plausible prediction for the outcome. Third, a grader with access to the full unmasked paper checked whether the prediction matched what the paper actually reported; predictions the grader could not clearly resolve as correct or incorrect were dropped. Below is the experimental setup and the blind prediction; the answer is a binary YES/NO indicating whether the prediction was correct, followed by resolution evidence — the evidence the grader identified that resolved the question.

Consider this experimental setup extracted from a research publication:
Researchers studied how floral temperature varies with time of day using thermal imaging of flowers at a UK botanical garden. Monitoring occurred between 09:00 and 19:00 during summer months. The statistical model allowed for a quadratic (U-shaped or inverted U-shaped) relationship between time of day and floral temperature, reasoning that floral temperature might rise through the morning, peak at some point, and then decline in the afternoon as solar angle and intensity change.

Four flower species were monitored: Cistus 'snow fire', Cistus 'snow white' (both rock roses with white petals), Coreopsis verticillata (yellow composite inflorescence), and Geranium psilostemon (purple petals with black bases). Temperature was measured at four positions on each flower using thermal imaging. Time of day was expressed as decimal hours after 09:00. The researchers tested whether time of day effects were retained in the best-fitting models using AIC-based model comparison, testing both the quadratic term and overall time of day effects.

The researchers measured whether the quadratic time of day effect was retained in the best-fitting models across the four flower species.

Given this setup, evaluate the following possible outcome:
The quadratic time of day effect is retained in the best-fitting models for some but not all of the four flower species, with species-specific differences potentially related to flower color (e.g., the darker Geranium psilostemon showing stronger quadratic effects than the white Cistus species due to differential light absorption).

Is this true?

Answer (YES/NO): NO